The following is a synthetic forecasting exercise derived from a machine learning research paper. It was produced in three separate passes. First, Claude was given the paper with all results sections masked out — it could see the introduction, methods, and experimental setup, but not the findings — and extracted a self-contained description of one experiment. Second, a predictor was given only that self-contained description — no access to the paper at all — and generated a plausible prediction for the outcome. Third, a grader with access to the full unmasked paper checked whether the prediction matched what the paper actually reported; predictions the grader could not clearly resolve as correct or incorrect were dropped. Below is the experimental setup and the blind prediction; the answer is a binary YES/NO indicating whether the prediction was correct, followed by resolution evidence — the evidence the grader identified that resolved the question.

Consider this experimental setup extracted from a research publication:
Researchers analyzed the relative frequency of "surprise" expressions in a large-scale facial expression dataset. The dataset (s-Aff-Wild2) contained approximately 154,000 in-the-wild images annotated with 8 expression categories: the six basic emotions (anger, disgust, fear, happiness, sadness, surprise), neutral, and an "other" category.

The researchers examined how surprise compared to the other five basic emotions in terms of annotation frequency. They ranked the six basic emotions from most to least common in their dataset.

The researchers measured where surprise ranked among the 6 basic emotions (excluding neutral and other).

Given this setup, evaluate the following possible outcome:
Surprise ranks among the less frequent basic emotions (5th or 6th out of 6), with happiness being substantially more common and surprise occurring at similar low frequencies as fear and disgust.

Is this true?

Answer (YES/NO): NO